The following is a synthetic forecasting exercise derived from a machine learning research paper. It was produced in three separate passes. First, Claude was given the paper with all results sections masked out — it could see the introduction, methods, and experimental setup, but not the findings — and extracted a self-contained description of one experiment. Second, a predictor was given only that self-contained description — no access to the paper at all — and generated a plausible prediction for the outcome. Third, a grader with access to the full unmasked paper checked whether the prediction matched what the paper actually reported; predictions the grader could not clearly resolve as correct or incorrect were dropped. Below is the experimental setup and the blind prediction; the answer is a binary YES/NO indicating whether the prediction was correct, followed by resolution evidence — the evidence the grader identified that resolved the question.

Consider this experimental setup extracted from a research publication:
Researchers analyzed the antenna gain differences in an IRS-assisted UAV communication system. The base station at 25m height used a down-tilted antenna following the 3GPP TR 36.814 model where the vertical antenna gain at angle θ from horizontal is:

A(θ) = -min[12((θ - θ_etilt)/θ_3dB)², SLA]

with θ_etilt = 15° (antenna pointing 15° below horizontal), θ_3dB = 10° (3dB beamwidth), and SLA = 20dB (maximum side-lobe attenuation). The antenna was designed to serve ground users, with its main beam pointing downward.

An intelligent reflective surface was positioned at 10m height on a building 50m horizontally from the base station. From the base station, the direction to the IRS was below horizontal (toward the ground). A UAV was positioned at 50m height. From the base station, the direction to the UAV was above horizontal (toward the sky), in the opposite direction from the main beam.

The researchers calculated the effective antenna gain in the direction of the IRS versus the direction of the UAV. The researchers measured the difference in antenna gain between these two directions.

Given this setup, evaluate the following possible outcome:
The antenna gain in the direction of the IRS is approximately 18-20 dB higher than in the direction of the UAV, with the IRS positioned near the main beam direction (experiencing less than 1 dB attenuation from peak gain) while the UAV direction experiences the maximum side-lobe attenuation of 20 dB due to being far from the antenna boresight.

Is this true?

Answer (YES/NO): YES